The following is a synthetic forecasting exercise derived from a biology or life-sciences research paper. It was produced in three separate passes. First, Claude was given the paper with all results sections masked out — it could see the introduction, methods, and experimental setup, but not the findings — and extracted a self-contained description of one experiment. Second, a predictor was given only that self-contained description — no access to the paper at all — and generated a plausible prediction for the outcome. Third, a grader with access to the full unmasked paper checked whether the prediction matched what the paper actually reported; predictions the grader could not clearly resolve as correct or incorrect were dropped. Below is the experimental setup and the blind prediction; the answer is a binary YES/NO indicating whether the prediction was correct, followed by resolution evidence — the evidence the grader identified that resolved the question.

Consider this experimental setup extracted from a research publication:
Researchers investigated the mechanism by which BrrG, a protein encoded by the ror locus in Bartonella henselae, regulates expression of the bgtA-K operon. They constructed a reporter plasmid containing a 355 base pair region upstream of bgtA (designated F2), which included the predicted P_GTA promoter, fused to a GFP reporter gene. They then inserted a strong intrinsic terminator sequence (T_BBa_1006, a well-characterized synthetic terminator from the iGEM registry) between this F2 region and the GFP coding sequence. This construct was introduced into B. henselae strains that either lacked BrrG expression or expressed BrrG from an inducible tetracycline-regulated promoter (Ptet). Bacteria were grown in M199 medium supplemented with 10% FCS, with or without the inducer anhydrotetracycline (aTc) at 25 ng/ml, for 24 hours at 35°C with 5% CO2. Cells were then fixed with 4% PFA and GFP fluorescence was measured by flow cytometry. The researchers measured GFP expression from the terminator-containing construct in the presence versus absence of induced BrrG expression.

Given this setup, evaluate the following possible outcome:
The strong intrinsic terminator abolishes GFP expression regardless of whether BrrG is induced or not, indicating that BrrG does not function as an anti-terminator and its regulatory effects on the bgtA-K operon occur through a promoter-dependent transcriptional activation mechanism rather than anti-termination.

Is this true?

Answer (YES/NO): NO